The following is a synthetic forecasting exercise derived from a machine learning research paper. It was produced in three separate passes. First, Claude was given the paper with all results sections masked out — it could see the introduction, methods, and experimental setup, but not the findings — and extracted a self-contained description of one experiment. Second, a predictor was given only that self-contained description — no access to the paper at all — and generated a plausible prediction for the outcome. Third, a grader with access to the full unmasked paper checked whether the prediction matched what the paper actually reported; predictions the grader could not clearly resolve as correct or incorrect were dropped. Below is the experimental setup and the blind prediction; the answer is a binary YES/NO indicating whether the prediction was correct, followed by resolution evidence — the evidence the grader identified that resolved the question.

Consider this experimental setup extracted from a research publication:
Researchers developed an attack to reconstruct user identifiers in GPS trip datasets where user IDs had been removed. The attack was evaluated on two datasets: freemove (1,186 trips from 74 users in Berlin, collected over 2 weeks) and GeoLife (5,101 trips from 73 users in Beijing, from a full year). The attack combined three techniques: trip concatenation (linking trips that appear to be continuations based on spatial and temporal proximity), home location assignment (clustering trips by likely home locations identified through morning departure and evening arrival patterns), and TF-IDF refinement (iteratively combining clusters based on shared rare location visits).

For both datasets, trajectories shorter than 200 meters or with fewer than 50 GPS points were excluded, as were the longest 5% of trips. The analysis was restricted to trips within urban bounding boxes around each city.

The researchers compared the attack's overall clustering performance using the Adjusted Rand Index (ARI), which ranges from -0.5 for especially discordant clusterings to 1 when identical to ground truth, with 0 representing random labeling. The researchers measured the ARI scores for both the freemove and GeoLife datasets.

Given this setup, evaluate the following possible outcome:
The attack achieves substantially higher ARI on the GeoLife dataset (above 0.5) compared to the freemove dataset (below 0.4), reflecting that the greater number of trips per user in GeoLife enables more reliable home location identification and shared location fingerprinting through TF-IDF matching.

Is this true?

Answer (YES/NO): NO